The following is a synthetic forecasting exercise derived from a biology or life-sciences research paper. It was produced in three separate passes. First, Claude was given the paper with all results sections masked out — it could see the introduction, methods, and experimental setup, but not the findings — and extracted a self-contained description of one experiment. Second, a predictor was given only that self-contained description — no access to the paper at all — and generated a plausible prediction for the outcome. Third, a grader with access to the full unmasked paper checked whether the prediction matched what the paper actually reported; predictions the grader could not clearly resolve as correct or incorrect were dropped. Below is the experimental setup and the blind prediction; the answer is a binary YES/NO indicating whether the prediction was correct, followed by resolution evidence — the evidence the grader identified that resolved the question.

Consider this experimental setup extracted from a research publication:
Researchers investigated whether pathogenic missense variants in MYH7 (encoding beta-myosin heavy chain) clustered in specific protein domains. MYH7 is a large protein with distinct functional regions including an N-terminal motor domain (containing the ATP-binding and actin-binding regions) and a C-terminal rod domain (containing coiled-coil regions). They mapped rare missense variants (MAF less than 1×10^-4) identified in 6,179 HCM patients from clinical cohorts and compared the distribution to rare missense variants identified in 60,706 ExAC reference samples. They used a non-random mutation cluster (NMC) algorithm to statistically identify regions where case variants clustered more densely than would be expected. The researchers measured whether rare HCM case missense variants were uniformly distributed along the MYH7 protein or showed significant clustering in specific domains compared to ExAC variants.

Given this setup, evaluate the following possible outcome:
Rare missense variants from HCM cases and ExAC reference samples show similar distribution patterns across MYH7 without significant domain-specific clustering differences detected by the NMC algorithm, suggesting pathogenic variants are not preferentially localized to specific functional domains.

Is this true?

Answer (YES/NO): NO